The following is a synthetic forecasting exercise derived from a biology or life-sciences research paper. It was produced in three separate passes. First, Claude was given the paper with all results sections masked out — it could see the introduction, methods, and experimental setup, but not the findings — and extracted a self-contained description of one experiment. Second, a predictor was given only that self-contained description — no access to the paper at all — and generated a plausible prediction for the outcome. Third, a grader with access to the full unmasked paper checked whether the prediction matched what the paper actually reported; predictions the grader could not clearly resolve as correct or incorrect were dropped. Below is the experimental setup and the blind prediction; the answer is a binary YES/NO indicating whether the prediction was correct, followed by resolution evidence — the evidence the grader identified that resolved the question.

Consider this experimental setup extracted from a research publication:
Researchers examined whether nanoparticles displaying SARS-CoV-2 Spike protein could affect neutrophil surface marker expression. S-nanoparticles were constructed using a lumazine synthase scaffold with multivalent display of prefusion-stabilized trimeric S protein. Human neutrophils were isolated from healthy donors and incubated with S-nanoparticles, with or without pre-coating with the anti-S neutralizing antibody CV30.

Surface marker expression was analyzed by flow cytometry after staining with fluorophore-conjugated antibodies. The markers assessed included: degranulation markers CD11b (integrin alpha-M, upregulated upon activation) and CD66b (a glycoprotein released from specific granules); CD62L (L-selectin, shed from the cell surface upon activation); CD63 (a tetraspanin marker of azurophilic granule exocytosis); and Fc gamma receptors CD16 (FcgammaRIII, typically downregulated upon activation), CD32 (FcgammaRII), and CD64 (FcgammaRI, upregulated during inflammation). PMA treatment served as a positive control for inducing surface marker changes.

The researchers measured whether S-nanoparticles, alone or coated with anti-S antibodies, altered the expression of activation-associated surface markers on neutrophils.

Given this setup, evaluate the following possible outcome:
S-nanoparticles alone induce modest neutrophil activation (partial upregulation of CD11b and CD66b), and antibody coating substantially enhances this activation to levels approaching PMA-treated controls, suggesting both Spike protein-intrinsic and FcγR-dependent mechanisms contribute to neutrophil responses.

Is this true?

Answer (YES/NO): NO